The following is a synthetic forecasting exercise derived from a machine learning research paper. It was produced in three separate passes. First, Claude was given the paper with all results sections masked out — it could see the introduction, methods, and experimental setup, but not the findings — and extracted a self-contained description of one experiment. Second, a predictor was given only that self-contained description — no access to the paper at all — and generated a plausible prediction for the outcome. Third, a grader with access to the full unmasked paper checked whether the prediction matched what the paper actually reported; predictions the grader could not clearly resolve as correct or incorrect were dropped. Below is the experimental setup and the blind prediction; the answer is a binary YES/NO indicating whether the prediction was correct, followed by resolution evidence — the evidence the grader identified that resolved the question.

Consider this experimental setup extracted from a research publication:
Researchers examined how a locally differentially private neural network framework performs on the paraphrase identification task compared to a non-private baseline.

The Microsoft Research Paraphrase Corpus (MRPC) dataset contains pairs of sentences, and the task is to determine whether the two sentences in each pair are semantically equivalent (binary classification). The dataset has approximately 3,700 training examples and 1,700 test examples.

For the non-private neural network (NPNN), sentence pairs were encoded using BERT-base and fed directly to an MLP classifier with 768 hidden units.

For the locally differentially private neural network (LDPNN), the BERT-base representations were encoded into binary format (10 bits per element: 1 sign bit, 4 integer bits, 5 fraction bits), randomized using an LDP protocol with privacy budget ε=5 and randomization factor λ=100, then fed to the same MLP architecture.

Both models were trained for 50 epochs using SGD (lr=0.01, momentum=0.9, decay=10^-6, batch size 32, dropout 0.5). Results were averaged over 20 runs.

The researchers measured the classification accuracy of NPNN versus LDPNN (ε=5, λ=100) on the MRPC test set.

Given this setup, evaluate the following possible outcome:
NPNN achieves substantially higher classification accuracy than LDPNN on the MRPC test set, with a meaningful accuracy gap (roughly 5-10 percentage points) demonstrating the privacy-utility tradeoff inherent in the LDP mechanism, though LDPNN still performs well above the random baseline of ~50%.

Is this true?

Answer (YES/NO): NO